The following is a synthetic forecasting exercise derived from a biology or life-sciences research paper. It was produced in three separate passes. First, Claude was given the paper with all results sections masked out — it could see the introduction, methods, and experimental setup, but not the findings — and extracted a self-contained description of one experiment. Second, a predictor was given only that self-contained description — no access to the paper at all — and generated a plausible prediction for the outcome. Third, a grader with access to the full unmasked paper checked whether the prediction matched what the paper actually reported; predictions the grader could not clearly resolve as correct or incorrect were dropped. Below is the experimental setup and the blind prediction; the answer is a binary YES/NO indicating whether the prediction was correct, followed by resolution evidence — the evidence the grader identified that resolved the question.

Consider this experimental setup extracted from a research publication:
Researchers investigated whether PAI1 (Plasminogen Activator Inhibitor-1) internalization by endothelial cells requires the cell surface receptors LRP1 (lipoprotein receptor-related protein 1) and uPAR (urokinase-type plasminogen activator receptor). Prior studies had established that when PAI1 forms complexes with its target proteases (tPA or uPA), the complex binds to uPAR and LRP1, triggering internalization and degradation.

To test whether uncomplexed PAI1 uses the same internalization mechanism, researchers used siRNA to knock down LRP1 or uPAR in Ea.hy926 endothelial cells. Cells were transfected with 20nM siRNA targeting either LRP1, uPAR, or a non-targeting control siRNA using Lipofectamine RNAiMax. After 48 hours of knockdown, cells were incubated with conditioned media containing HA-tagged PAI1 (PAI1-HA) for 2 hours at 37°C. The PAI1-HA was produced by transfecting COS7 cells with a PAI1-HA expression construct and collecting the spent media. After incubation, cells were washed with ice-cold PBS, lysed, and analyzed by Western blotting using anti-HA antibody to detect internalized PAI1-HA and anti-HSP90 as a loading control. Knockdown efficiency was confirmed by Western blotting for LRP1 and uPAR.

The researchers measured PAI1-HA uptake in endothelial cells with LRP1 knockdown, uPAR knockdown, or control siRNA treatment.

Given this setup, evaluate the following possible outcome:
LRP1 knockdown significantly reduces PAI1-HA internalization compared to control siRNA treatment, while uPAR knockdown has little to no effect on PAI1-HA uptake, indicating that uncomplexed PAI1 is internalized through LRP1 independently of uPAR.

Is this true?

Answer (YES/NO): NO